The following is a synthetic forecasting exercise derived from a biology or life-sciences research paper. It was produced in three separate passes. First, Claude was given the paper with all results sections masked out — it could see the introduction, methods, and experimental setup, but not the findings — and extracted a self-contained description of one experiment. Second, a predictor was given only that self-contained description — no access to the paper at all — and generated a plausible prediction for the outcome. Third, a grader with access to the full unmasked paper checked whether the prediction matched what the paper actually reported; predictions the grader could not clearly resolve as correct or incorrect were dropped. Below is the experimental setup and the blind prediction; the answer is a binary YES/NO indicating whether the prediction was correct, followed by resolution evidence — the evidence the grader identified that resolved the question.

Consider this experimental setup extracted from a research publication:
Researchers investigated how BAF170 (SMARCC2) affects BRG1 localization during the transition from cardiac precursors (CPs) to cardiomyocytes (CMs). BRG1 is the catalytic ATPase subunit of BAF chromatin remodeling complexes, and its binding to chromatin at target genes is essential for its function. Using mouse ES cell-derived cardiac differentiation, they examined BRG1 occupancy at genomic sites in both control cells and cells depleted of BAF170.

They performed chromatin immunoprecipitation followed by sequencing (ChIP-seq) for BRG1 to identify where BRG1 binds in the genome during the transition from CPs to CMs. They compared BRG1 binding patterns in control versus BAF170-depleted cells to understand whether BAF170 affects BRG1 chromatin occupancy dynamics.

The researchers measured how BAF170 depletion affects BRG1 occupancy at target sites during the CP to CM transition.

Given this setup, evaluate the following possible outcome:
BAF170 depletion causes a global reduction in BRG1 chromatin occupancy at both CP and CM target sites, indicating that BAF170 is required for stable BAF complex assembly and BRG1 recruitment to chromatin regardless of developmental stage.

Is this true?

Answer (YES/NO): NO